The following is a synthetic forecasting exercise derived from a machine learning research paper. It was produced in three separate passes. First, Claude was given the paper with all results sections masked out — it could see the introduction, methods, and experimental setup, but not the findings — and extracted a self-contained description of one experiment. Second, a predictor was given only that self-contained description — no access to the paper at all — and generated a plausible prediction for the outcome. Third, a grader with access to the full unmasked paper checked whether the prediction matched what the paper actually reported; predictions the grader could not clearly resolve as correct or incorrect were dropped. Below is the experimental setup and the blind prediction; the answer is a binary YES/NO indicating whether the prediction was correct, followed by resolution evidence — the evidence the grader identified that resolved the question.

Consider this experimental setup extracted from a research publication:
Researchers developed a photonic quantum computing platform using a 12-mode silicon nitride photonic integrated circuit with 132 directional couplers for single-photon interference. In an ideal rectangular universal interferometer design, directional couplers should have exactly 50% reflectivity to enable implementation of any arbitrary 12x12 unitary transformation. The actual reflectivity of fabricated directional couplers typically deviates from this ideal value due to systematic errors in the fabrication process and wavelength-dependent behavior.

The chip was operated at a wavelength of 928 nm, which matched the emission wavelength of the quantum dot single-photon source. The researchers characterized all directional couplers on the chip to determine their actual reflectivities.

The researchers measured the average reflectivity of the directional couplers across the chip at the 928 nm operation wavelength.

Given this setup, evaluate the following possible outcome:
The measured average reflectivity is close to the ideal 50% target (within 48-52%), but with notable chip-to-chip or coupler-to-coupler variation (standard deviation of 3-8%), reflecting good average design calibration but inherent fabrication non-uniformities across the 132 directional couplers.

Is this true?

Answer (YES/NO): NO